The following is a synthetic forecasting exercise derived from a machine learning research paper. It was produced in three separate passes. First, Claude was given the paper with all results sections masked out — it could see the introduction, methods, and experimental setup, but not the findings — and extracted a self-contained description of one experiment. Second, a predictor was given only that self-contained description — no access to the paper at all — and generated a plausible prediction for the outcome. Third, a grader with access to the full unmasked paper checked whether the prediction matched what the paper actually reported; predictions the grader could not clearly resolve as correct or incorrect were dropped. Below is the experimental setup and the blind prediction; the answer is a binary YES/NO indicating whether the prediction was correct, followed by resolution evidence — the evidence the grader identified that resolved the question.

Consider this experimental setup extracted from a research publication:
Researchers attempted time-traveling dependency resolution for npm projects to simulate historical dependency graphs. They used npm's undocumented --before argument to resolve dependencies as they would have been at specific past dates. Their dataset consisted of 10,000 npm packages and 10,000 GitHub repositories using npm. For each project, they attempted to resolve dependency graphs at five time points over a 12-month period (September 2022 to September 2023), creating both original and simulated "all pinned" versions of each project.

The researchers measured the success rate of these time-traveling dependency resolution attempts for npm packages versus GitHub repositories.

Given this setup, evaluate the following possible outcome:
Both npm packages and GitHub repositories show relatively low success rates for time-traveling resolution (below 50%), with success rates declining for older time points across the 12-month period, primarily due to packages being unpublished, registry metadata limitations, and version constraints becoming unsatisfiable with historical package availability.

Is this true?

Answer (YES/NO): NO